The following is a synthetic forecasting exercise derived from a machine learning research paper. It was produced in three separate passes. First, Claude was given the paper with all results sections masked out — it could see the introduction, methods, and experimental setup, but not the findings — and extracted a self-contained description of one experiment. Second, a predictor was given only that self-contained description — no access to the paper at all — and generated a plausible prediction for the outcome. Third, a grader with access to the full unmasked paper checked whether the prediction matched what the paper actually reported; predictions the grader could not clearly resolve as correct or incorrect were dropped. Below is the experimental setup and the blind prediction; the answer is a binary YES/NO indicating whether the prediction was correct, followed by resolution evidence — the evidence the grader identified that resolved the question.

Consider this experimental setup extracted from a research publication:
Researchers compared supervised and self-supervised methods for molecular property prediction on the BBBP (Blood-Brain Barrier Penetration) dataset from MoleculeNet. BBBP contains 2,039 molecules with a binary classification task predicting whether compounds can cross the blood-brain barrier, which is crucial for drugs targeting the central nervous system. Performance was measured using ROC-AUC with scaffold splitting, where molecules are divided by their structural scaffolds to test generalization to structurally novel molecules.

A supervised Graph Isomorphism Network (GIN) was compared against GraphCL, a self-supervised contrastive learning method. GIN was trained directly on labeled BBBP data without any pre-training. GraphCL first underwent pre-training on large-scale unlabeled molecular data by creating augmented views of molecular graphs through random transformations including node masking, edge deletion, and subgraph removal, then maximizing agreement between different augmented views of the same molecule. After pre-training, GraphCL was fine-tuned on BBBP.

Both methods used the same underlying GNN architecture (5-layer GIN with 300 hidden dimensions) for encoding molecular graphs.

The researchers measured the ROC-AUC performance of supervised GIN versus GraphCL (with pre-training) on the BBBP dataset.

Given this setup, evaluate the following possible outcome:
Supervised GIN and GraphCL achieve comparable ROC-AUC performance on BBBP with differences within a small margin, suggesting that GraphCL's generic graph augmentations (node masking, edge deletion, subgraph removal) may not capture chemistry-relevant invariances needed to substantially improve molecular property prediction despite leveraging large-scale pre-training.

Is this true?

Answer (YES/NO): YES